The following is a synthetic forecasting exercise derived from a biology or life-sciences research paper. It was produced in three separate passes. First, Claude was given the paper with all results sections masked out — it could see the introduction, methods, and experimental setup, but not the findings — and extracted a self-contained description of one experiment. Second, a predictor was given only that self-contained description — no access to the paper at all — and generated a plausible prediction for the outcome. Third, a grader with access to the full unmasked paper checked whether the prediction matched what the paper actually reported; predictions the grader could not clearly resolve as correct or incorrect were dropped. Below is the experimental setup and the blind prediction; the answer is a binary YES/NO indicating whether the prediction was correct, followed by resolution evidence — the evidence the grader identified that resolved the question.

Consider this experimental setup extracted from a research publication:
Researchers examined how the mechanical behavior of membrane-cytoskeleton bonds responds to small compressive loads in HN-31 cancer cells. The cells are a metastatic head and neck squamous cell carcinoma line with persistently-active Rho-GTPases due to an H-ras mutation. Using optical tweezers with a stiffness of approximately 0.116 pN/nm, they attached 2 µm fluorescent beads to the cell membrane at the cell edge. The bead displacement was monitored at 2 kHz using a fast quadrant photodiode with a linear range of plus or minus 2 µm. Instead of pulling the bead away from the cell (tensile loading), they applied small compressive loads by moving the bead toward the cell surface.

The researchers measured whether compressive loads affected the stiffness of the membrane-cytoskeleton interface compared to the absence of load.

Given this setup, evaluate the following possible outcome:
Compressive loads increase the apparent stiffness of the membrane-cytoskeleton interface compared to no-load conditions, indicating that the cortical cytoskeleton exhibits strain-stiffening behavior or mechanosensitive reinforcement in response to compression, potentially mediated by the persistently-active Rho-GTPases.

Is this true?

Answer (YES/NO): YES